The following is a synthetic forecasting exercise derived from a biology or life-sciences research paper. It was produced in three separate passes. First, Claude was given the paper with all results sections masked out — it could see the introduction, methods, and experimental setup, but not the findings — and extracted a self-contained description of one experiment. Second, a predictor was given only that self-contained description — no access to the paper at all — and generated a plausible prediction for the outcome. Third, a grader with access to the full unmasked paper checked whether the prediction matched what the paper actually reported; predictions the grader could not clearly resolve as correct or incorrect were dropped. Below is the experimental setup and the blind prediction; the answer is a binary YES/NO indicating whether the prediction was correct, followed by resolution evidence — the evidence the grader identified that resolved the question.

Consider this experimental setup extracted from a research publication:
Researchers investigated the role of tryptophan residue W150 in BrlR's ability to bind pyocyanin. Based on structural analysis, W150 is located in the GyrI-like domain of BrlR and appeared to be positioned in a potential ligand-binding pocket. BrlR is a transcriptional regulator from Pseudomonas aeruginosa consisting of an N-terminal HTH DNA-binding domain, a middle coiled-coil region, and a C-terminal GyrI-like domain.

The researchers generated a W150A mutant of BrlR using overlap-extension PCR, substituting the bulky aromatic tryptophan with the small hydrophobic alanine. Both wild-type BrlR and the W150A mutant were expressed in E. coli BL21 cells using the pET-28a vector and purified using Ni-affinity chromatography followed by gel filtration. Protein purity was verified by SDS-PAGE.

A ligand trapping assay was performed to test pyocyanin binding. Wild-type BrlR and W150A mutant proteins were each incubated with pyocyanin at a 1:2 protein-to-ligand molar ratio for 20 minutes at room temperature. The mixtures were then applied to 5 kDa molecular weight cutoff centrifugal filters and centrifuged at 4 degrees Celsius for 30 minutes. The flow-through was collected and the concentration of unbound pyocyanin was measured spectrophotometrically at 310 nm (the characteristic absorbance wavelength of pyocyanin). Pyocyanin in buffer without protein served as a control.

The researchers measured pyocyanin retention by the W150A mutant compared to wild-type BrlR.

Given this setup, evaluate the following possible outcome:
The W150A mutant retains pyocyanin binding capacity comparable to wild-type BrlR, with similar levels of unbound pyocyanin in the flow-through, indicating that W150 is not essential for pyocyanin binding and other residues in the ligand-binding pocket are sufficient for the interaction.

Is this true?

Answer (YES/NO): NO